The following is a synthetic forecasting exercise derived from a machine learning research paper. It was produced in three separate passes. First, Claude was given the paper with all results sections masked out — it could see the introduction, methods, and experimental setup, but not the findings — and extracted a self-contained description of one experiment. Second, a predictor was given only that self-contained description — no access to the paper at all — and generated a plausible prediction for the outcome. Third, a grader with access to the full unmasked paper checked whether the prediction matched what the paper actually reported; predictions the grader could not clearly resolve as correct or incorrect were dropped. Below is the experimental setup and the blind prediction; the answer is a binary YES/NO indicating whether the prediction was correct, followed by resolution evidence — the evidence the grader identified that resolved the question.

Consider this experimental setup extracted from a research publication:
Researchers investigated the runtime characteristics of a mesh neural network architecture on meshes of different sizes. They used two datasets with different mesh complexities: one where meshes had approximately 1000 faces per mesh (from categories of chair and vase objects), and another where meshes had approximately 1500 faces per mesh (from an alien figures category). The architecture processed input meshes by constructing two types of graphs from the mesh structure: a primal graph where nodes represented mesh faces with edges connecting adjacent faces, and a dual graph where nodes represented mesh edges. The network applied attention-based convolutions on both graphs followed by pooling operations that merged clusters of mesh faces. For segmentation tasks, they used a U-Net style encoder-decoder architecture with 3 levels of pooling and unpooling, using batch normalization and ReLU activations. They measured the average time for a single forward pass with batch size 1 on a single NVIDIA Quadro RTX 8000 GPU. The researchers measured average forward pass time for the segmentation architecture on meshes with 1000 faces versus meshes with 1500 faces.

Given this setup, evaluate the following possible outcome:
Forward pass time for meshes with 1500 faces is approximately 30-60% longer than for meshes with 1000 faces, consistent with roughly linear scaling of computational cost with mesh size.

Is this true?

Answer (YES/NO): YES